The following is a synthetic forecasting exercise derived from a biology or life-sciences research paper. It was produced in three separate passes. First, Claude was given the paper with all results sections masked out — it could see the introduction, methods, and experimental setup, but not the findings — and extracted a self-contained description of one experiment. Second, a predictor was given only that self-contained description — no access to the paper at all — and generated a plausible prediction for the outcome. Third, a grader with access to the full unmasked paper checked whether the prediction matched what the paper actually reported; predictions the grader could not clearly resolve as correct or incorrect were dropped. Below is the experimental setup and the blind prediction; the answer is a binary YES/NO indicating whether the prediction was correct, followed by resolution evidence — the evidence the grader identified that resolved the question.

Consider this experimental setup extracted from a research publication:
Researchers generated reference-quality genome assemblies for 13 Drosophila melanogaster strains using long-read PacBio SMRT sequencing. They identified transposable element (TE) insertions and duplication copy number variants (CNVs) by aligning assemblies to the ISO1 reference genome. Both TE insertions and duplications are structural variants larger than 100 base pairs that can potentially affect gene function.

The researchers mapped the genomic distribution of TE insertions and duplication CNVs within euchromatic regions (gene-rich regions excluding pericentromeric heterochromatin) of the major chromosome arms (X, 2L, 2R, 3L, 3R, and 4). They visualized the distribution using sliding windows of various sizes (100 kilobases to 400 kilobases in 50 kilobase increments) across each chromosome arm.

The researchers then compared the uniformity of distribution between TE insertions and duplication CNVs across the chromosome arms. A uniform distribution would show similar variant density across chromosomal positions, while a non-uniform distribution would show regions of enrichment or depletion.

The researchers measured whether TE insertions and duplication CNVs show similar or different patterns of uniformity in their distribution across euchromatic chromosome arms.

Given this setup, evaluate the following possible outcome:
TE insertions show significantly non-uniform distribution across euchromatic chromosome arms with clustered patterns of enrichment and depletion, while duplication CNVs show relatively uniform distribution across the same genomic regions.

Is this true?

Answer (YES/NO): NO